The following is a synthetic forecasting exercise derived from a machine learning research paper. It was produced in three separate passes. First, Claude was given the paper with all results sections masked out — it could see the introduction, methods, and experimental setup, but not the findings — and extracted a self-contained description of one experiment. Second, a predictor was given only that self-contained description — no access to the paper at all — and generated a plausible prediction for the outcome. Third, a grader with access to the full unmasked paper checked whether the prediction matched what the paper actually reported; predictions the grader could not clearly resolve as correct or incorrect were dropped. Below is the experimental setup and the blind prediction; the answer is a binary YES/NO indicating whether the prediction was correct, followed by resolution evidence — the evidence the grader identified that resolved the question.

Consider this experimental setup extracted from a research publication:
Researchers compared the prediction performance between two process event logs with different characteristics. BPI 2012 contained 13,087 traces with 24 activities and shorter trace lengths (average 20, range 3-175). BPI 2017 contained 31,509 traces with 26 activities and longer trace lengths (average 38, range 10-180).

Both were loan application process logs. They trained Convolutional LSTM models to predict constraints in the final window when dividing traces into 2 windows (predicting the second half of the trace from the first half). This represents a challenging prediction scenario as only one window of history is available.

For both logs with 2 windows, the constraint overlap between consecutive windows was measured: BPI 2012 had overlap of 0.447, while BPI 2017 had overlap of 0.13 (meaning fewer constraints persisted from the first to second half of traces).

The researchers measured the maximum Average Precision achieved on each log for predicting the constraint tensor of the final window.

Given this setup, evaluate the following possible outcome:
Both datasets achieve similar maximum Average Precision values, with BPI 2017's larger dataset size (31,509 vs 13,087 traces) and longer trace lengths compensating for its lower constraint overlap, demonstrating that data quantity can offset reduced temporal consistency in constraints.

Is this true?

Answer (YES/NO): NO